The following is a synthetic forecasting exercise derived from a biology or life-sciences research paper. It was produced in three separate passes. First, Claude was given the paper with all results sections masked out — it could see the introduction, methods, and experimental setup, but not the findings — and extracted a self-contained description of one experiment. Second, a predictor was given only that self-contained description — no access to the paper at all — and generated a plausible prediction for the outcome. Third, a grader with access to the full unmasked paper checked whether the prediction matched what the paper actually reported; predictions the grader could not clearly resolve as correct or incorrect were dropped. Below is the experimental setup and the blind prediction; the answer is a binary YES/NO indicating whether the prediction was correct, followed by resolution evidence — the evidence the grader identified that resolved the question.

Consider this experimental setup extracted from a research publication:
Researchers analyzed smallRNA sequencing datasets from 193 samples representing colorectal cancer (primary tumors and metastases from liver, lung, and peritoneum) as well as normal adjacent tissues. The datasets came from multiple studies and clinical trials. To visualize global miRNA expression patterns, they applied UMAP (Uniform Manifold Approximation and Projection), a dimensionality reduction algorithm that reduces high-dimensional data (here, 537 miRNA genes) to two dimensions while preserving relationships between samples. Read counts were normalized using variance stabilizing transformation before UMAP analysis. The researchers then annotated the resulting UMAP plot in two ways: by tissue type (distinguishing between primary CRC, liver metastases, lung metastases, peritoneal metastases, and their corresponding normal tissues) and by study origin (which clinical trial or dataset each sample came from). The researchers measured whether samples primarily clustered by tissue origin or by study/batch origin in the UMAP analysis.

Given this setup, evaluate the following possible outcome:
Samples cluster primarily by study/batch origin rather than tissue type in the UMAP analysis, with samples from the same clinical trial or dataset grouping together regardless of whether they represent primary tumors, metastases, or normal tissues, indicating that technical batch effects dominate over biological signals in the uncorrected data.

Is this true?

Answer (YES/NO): NO